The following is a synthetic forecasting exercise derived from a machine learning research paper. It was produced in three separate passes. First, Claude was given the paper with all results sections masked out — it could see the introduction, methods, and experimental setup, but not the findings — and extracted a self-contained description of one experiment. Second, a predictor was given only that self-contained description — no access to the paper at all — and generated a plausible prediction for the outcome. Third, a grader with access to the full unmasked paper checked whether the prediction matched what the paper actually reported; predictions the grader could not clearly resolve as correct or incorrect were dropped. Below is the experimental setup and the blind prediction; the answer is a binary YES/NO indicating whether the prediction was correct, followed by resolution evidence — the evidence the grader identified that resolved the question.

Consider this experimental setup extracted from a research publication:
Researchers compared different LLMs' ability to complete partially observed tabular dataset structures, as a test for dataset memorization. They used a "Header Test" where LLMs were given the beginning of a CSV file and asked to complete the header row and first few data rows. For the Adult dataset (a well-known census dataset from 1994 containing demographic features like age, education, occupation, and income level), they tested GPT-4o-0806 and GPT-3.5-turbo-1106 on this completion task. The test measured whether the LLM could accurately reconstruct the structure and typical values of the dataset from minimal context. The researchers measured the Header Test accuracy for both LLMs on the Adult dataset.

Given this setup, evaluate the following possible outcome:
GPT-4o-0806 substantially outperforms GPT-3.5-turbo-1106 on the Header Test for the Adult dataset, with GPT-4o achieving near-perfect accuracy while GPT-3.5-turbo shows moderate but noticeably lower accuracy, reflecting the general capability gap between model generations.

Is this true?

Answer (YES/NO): NO